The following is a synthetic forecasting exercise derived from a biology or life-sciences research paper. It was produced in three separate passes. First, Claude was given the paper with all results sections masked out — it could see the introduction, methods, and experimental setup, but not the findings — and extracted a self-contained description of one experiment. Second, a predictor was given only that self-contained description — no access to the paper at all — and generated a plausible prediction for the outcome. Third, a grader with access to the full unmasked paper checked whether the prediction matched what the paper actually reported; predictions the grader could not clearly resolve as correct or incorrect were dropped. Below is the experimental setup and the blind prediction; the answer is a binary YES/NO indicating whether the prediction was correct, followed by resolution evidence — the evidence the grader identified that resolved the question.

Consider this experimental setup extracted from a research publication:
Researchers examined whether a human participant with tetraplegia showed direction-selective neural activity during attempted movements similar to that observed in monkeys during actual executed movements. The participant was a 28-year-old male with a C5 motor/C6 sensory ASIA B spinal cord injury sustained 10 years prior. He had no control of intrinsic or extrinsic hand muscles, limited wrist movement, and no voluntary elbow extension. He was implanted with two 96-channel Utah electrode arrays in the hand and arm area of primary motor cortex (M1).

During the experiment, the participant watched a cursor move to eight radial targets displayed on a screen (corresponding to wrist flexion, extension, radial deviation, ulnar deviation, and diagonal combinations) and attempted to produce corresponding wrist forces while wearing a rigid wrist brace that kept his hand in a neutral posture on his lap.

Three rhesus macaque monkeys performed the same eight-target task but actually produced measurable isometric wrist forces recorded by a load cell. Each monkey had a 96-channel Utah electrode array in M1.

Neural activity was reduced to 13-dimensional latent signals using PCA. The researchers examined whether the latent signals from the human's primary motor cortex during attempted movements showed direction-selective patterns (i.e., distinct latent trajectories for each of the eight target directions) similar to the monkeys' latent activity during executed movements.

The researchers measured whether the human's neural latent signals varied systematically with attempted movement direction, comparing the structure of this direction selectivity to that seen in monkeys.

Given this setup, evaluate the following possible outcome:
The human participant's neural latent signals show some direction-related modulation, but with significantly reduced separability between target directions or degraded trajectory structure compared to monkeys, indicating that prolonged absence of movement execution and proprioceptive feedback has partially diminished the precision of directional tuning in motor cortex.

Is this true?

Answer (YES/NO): NO